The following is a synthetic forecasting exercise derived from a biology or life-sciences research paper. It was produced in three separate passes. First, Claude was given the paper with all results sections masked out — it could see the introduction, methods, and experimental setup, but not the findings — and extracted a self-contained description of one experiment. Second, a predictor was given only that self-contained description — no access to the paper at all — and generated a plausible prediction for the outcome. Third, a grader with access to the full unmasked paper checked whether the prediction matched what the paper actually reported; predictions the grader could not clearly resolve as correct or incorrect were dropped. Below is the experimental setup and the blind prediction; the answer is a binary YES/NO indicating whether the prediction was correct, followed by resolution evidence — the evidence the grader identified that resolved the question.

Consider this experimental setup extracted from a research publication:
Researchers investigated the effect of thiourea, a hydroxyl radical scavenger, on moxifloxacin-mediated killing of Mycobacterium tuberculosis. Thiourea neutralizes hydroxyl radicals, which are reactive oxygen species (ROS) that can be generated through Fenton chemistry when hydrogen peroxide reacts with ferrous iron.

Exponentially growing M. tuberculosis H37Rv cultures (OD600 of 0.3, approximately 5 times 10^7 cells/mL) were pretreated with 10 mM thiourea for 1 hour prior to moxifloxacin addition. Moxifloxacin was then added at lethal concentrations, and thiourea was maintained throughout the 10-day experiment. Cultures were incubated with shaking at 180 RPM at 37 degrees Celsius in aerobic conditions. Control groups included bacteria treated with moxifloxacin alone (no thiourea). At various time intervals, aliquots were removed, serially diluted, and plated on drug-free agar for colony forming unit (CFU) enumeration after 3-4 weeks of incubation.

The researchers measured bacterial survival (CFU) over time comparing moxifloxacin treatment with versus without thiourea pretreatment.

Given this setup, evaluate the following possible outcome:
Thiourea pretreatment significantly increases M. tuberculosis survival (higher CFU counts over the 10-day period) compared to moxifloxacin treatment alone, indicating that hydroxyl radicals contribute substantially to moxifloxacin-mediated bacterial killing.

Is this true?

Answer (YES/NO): YES